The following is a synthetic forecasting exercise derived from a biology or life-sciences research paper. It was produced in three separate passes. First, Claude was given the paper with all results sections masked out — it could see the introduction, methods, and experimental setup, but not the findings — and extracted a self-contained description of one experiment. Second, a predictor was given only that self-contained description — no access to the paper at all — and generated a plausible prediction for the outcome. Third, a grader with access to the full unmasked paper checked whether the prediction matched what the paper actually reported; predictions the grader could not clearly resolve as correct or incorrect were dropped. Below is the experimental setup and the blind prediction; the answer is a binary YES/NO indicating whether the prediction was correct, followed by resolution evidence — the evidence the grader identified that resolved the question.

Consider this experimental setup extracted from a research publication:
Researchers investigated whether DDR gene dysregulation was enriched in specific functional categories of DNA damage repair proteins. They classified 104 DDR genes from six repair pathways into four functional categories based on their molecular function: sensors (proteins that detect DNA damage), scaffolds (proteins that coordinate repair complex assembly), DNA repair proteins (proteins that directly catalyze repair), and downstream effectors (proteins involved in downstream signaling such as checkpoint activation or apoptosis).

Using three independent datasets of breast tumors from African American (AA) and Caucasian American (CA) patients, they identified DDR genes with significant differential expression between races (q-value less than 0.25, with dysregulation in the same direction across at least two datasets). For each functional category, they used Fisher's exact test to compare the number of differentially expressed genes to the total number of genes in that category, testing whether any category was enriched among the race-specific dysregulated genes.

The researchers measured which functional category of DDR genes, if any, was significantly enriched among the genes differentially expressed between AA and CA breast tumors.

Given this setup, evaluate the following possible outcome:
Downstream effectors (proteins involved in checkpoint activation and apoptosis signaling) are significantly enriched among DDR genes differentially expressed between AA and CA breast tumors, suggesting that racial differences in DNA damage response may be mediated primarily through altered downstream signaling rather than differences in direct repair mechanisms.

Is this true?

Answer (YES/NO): NO